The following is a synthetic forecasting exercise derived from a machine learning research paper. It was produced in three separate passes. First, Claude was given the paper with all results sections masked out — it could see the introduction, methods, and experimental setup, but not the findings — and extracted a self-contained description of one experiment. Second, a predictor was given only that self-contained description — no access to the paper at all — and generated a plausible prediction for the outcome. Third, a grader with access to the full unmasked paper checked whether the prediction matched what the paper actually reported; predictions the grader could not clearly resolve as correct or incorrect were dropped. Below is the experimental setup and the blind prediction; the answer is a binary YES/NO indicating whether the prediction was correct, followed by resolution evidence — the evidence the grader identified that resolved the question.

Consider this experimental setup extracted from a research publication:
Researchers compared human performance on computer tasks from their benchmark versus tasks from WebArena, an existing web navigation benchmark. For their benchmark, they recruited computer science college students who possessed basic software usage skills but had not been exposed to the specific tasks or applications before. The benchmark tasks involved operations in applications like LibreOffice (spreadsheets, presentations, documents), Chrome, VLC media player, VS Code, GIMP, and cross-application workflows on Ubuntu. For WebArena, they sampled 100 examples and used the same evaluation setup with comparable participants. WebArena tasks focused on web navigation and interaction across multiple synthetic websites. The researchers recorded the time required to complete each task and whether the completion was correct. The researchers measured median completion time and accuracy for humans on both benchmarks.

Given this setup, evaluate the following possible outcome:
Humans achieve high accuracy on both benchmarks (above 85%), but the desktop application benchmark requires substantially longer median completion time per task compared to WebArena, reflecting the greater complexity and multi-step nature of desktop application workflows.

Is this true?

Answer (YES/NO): NO